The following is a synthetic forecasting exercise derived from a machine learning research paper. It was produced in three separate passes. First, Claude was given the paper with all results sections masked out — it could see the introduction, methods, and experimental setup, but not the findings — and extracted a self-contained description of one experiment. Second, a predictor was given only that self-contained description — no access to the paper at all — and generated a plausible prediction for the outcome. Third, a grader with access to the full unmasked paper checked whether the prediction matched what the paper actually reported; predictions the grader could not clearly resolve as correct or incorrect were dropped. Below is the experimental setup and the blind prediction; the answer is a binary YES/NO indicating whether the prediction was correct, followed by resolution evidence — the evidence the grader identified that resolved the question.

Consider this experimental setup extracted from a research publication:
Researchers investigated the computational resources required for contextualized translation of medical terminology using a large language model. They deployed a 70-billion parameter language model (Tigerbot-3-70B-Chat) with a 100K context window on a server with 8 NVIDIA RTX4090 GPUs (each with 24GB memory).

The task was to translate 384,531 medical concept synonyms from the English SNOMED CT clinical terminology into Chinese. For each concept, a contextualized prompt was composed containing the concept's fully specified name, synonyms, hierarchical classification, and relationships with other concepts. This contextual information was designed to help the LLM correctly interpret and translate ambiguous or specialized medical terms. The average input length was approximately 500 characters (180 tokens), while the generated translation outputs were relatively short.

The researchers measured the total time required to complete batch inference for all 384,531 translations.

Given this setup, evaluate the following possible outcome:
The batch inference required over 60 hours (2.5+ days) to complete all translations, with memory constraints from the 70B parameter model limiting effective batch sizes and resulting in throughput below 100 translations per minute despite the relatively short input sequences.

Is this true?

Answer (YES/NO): YES